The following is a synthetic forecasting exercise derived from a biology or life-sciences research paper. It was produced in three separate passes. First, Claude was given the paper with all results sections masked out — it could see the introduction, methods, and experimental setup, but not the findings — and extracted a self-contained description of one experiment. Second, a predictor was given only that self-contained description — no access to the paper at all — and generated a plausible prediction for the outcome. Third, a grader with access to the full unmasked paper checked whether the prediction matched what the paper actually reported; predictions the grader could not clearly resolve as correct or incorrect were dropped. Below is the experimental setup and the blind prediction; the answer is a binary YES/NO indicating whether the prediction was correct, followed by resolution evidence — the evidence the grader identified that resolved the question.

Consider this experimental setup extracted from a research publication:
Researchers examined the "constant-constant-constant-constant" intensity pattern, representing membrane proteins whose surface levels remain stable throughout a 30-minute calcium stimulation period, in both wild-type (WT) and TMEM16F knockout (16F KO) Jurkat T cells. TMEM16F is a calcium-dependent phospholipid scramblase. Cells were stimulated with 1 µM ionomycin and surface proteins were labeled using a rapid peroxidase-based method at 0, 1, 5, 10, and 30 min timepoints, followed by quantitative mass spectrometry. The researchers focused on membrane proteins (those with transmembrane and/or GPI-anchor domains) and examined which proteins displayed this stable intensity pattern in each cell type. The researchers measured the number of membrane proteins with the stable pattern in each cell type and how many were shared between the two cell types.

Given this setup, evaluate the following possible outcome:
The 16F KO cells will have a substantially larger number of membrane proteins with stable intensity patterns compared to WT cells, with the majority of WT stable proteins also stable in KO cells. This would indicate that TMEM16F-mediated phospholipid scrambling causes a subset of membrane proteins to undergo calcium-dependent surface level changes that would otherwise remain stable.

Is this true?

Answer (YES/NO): NO